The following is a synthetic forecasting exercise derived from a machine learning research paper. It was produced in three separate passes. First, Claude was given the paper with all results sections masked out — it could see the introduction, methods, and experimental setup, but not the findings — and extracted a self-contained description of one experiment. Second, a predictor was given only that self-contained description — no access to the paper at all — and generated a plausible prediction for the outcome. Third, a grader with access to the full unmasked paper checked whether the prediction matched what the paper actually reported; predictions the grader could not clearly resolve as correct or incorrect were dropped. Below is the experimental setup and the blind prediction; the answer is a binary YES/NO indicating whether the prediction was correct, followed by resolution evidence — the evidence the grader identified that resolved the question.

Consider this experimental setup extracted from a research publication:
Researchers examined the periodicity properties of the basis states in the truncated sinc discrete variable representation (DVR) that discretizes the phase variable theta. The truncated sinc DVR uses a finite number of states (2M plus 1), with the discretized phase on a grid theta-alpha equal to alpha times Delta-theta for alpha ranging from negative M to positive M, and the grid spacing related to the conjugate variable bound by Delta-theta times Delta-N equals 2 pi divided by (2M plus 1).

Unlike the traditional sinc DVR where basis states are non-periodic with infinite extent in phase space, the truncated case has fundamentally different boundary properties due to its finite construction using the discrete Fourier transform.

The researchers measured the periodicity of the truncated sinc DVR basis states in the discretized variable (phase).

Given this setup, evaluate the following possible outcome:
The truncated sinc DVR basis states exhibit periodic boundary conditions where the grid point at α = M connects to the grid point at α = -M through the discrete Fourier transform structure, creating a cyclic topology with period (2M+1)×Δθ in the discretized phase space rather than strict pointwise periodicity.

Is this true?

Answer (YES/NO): NO